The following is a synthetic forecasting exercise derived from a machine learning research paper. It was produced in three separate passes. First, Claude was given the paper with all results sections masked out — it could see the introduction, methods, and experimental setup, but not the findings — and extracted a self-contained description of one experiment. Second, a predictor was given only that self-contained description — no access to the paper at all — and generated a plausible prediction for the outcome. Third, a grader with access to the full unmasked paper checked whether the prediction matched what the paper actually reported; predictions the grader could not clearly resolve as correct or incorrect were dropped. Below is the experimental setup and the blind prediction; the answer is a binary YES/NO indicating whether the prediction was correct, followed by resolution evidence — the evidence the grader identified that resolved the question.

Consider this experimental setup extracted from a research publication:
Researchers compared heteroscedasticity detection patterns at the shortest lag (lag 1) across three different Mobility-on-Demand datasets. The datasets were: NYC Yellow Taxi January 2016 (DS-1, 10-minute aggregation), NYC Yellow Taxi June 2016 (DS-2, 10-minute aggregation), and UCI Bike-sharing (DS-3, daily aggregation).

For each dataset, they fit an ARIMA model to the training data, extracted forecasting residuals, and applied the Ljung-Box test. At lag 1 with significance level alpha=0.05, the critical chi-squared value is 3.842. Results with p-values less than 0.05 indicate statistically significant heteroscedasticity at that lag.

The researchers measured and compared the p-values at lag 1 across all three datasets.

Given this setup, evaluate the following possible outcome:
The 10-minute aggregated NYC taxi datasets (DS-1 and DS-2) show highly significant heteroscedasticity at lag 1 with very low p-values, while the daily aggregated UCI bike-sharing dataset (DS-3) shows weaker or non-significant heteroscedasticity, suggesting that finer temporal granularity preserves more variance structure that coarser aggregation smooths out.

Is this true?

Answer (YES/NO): NO